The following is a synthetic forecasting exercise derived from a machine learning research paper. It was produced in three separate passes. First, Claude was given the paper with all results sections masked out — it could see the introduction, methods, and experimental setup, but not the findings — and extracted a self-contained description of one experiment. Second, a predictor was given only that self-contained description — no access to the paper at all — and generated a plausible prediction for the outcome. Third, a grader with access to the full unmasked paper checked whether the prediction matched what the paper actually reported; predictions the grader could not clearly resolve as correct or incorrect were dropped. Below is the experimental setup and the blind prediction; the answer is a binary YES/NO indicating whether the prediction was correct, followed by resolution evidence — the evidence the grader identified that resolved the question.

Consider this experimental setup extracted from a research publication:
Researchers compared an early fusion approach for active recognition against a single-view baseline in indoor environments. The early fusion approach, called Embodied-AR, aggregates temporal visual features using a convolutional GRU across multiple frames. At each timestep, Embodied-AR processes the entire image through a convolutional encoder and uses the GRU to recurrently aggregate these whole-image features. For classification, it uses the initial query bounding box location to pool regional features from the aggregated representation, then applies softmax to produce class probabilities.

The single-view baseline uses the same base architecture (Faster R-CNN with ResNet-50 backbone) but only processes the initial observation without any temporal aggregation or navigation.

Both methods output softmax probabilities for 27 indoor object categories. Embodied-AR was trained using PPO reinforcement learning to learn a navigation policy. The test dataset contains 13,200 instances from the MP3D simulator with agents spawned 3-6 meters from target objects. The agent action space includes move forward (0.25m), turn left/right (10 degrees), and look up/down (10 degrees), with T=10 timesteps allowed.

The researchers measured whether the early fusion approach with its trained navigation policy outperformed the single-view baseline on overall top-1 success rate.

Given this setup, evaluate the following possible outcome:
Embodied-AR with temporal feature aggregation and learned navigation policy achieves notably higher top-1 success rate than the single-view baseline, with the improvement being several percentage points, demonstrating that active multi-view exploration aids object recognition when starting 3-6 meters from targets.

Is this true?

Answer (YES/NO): NO